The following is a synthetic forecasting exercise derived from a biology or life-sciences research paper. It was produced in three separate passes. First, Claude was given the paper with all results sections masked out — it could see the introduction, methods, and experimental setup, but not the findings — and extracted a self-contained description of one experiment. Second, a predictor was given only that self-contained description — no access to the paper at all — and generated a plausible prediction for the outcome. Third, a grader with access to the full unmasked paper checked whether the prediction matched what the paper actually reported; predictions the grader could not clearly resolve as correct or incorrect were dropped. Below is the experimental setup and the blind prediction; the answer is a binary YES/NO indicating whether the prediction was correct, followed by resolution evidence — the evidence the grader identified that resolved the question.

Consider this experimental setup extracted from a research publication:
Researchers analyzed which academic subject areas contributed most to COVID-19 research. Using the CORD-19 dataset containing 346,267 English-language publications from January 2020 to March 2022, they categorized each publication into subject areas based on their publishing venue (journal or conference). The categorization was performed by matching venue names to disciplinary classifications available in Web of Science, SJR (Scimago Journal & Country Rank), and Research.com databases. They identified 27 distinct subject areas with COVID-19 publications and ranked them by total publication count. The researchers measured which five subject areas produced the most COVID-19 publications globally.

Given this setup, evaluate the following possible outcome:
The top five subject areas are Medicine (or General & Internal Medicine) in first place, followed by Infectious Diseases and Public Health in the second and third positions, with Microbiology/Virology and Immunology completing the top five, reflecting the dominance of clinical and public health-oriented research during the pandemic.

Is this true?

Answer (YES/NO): NO